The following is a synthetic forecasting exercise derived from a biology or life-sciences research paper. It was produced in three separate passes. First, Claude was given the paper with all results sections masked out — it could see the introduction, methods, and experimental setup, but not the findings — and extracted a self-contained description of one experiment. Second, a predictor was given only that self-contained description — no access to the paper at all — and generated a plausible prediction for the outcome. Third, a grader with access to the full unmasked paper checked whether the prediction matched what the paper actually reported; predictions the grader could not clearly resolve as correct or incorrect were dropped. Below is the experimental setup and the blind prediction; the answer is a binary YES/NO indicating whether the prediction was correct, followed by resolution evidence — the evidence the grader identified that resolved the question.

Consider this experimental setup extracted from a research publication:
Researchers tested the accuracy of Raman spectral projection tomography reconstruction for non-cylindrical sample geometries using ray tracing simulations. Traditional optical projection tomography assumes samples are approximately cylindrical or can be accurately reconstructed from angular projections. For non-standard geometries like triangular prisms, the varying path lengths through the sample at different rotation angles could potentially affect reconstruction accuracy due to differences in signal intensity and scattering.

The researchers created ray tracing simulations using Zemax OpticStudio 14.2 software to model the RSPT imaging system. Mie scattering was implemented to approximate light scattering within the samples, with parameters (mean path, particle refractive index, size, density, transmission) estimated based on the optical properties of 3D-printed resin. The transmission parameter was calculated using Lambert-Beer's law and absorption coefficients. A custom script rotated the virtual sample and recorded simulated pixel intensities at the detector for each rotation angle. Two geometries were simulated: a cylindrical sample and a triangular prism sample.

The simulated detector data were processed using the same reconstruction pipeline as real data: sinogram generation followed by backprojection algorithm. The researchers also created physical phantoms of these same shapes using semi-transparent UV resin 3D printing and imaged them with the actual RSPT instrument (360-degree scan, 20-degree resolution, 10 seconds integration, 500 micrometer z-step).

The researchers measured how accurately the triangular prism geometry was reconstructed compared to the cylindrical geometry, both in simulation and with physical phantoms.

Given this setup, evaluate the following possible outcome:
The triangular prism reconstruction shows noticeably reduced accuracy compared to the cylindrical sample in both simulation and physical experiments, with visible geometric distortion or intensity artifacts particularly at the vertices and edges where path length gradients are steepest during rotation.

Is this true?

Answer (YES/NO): NO